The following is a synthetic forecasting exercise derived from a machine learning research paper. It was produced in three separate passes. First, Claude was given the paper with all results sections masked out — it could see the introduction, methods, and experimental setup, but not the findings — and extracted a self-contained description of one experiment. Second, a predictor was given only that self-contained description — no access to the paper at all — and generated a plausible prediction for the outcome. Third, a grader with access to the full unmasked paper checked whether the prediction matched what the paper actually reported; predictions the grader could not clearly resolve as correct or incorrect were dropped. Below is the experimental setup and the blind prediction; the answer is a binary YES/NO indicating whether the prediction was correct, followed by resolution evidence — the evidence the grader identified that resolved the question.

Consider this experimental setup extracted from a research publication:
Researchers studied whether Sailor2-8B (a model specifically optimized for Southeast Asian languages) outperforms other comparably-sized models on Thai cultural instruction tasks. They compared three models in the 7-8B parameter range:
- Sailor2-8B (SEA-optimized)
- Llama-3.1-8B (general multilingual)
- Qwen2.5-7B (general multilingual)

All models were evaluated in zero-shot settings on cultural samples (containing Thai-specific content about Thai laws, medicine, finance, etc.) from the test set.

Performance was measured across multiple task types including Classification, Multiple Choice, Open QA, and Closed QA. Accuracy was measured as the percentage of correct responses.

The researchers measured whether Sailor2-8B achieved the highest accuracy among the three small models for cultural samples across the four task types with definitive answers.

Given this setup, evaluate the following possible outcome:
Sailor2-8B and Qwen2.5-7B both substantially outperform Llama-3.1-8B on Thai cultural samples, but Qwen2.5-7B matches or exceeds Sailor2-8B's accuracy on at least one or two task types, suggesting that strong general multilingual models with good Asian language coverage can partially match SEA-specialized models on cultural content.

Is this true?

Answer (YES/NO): NO